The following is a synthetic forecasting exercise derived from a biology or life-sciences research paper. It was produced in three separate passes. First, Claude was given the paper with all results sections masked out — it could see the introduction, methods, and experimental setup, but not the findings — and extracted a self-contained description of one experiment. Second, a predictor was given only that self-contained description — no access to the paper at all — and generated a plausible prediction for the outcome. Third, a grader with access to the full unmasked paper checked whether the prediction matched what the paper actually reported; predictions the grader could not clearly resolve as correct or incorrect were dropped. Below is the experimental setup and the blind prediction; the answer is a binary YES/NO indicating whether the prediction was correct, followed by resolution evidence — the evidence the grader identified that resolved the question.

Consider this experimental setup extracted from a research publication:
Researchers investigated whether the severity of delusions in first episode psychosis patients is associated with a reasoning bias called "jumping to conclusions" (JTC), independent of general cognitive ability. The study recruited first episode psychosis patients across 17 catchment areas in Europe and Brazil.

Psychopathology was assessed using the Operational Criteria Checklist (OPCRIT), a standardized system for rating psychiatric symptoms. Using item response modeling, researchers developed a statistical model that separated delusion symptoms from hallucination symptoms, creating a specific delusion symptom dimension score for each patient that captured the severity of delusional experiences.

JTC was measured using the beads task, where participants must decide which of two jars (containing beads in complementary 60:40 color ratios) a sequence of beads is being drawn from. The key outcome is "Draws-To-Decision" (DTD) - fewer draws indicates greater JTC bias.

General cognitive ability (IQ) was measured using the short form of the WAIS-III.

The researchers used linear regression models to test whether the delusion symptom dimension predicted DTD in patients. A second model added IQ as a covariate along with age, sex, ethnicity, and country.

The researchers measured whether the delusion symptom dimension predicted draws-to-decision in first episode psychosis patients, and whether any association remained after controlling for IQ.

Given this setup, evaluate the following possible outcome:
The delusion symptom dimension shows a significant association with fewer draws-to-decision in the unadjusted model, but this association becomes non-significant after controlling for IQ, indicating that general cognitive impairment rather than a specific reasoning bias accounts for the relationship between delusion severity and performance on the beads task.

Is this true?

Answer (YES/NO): NO